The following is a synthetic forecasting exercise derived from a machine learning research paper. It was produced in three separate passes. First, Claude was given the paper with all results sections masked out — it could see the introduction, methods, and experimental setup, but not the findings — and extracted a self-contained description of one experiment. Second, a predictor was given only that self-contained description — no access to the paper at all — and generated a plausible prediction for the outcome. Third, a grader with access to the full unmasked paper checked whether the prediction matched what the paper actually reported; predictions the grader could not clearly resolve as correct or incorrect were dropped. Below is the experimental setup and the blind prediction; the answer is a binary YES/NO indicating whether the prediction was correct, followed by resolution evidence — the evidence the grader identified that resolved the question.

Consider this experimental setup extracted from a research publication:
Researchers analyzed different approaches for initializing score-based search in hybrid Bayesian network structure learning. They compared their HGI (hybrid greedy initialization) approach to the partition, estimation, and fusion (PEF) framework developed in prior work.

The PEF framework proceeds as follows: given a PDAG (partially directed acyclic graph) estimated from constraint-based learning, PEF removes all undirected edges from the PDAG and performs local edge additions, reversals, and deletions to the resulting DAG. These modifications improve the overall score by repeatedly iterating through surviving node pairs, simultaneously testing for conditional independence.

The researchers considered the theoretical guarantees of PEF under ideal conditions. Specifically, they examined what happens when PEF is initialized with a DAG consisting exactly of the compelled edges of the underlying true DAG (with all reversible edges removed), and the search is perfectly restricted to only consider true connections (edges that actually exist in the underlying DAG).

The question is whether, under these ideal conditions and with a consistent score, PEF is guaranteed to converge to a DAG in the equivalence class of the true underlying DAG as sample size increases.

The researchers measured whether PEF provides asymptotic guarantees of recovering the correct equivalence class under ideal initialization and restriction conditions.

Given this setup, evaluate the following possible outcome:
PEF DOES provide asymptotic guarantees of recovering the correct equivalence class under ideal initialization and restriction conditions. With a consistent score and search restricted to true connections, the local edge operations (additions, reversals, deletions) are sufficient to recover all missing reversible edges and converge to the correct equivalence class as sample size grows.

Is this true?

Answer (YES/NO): NO